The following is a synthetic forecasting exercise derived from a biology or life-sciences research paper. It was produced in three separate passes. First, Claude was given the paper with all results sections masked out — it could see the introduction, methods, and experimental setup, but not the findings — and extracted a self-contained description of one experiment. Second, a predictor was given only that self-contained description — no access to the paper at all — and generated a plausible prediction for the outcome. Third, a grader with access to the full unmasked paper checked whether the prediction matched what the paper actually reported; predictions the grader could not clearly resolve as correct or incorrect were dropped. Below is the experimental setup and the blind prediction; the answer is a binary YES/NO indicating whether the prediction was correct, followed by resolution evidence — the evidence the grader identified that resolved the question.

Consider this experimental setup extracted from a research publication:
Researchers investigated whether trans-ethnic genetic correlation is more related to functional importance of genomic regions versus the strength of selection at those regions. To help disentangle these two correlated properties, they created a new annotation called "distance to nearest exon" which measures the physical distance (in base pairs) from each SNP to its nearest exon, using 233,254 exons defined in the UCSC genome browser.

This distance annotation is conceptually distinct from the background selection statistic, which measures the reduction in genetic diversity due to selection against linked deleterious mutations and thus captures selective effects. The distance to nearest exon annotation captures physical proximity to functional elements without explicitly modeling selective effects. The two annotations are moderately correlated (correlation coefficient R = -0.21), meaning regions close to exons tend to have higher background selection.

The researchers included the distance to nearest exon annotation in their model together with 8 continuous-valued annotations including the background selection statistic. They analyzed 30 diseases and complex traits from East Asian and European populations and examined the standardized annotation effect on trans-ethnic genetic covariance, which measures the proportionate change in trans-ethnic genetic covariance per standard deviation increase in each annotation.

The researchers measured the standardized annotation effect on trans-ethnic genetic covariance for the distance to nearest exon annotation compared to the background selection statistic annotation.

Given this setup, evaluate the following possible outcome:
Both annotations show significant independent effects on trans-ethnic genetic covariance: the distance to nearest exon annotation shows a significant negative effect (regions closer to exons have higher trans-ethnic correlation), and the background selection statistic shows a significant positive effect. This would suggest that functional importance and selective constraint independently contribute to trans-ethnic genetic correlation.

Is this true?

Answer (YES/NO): NO